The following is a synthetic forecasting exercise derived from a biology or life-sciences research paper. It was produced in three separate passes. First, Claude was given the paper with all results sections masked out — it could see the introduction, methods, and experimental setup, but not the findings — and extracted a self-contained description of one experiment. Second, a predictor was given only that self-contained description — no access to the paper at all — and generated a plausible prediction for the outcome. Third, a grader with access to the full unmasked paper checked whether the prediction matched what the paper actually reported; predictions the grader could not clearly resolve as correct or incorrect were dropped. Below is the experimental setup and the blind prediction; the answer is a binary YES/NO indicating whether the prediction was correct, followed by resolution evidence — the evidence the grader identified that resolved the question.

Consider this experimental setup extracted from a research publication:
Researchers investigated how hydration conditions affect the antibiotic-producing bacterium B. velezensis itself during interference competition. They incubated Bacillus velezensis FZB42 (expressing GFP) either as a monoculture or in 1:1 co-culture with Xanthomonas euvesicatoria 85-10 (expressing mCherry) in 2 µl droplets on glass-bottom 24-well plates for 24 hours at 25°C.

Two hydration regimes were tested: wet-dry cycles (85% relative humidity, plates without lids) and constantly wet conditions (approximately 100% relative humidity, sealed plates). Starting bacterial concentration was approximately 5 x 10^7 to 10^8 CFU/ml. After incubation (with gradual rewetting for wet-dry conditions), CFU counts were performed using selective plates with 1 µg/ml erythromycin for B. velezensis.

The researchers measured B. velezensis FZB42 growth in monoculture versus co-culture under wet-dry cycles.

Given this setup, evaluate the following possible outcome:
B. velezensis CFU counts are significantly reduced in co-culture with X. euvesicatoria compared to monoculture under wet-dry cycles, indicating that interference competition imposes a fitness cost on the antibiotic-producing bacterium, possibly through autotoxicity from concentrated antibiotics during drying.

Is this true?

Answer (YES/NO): NO